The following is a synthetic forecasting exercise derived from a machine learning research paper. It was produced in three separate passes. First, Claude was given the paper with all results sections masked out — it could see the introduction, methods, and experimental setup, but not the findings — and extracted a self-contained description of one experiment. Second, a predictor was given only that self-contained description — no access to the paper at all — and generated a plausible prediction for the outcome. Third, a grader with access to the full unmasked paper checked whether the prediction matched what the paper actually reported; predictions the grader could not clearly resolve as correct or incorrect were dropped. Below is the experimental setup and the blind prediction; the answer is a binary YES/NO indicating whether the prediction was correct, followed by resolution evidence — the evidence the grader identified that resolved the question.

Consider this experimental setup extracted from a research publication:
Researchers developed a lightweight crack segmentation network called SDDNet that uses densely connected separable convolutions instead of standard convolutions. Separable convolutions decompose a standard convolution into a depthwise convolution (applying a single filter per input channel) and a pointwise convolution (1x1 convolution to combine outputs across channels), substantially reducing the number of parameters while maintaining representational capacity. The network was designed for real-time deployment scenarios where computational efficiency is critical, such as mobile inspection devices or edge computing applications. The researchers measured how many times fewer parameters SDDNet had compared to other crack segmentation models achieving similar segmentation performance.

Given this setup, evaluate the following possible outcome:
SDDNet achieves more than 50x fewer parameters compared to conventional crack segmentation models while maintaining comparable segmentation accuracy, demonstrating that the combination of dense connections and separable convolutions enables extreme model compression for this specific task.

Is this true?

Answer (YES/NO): YES